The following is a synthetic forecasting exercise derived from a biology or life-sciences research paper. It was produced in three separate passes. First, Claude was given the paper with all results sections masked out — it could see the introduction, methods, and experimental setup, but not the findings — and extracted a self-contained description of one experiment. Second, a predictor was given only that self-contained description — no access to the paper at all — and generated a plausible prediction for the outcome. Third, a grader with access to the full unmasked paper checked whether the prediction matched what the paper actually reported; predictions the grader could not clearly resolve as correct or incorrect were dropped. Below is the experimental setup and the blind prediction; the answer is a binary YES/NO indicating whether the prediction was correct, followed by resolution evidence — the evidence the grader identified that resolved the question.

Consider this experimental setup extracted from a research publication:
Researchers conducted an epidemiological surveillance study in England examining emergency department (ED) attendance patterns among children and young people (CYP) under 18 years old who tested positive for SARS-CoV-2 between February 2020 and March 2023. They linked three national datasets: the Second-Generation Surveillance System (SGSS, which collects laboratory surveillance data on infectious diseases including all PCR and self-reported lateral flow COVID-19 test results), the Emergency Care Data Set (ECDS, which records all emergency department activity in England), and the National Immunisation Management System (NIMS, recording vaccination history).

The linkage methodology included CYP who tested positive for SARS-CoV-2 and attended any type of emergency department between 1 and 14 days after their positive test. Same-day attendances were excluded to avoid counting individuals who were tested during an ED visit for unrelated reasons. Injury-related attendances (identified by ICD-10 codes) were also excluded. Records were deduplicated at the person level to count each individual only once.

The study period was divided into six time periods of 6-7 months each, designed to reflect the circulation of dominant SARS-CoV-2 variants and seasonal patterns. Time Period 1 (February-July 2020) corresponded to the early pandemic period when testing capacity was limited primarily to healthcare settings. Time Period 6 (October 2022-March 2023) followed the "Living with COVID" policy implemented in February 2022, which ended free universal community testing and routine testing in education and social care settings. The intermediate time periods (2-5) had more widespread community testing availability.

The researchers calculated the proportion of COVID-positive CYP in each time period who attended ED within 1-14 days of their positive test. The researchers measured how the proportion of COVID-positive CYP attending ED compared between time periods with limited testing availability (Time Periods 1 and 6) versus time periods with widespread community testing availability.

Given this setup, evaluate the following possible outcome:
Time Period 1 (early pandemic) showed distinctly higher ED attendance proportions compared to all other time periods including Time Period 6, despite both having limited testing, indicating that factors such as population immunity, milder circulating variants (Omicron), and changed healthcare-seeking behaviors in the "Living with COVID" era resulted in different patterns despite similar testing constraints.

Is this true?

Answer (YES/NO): NO